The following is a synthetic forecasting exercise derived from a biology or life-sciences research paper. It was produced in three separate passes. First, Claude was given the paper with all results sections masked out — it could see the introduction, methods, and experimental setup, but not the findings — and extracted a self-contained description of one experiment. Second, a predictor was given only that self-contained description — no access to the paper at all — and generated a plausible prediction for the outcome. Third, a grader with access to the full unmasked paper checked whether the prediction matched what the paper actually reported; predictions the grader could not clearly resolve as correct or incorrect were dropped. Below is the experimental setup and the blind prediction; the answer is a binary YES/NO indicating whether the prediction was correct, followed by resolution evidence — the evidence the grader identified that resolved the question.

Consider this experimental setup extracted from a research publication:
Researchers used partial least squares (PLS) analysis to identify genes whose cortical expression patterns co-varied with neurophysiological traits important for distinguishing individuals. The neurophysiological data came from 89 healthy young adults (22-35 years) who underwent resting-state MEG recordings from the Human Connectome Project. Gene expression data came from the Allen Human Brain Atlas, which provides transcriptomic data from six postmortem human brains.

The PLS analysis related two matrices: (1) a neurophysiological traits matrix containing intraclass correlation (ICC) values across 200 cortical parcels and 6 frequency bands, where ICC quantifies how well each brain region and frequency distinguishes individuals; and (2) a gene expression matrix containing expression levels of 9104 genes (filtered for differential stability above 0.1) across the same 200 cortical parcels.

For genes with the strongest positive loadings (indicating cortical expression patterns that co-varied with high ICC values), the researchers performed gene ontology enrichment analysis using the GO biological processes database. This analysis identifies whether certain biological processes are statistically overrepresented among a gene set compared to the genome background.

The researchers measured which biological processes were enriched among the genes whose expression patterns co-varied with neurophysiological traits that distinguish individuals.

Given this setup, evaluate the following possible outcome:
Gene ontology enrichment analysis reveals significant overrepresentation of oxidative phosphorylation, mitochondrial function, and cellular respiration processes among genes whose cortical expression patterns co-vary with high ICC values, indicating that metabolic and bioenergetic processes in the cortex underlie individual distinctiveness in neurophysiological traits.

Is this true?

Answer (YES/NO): NO